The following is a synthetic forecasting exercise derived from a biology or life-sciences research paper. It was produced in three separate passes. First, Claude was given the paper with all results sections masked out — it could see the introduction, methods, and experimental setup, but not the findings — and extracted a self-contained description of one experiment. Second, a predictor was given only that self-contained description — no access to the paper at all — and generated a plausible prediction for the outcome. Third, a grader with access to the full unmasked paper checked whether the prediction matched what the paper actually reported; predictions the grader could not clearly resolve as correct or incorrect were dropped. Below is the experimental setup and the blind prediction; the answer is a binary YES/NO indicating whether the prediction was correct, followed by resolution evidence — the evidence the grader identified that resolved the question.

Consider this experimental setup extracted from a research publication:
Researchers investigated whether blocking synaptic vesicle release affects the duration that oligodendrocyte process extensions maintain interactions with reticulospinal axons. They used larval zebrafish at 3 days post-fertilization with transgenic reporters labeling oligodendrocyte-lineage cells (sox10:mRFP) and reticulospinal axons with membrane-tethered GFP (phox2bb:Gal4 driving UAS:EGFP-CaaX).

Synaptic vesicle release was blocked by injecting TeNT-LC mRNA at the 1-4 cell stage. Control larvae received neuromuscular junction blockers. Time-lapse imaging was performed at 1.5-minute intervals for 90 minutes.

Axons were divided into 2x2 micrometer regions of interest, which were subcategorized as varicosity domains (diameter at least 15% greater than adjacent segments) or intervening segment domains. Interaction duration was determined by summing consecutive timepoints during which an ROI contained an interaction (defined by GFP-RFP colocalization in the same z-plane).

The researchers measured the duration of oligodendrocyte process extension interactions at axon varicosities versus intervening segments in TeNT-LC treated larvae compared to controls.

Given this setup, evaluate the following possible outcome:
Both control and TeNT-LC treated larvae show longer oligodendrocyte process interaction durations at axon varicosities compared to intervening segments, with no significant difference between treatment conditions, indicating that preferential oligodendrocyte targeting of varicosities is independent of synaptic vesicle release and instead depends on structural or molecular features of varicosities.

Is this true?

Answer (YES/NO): NO